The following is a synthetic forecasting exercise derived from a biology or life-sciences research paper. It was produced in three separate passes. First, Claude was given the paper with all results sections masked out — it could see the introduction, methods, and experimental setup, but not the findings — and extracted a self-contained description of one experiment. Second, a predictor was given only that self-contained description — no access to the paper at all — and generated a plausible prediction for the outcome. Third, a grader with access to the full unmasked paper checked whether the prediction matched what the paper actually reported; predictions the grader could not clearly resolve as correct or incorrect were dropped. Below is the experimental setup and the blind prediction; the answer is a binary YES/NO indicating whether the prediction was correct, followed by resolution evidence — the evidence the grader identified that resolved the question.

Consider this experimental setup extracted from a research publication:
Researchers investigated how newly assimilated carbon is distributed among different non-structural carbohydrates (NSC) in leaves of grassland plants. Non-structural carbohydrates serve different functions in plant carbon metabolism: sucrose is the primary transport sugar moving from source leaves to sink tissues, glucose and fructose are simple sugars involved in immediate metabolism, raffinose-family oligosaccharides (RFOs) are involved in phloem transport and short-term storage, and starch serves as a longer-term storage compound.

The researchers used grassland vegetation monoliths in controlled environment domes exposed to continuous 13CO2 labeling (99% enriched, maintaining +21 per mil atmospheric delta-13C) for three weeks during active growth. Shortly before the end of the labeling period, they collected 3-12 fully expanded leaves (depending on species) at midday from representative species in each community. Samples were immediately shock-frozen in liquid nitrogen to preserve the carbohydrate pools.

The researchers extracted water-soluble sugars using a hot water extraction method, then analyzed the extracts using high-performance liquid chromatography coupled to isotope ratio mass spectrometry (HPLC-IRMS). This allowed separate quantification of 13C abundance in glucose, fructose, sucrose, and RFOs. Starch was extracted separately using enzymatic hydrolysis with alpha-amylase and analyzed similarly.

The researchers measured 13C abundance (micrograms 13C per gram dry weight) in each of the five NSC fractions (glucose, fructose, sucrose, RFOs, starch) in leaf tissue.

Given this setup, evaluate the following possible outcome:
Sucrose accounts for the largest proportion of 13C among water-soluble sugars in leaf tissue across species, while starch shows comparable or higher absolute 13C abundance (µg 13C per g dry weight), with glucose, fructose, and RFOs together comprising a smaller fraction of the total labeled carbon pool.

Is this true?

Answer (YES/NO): NO